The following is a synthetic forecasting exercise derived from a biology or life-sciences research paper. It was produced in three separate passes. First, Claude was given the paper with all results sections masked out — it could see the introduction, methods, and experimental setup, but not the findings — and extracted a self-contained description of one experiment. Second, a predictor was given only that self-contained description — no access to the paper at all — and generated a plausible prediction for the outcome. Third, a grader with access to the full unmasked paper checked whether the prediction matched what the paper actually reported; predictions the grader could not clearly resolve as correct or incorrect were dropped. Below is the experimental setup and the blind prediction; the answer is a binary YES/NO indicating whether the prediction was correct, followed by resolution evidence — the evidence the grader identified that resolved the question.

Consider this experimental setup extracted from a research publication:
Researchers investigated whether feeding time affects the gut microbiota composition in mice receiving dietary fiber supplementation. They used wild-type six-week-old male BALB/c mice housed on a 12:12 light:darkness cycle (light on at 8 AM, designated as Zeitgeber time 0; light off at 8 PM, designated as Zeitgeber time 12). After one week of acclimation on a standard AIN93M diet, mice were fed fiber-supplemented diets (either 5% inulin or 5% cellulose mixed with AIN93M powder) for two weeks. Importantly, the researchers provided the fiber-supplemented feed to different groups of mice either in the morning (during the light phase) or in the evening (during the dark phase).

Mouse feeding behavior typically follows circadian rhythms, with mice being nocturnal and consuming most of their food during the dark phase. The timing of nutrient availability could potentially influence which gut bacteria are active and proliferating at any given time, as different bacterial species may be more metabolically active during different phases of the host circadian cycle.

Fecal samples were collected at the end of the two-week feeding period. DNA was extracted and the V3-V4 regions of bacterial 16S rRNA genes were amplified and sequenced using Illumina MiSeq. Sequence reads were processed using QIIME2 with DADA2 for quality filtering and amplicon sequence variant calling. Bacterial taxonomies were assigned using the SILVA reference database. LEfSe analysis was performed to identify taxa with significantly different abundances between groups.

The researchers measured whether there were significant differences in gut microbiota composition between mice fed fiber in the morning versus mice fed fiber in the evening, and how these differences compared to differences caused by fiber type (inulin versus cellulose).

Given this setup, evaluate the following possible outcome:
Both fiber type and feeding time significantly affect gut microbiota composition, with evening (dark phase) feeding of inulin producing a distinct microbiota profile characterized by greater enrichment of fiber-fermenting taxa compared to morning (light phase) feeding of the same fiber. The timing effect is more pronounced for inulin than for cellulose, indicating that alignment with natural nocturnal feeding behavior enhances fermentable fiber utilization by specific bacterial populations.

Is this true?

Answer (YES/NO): NO